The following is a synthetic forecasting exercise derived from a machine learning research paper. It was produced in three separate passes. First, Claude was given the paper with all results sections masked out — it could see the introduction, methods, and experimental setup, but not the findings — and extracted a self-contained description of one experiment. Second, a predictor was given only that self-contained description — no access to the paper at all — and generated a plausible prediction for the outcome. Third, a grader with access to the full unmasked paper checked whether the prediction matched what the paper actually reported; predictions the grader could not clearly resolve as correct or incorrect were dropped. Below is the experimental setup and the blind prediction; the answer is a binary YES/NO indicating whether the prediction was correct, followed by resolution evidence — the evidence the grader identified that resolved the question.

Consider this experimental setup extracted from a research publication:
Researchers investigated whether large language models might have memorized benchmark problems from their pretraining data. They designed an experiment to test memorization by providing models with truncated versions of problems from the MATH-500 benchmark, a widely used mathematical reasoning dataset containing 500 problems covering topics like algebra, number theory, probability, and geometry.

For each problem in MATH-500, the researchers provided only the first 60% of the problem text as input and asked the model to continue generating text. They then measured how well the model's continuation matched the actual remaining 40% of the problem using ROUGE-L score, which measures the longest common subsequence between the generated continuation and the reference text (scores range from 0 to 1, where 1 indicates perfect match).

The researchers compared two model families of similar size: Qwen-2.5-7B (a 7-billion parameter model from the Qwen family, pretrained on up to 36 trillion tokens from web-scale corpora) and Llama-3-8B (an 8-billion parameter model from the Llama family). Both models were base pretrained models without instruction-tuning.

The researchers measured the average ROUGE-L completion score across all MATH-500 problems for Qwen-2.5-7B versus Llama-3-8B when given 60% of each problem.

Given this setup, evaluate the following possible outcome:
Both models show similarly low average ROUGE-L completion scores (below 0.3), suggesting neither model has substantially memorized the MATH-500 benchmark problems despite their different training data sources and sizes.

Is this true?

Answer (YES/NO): NO